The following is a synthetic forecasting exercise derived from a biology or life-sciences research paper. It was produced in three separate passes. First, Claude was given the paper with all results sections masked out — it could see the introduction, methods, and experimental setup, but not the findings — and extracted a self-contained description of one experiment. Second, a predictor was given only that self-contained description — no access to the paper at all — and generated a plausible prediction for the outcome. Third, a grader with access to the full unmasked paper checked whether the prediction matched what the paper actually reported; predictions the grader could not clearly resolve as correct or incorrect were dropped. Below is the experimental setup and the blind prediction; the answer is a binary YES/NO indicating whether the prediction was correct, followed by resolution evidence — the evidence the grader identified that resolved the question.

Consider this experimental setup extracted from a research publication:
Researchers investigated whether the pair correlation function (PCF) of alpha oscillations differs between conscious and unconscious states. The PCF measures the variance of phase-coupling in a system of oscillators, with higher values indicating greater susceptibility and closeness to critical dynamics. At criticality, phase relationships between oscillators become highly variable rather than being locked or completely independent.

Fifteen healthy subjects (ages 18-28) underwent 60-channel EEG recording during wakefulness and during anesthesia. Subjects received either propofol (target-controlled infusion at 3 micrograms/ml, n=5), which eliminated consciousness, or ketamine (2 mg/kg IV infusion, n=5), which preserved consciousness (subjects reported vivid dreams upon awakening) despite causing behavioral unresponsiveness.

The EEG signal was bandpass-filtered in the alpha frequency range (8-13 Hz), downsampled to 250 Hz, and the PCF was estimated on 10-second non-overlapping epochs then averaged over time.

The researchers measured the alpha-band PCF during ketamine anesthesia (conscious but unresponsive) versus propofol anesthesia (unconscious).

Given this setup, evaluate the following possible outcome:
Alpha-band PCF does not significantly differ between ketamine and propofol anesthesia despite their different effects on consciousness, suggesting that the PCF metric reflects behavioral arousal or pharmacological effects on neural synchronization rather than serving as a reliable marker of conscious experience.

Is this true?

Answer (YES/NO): YES